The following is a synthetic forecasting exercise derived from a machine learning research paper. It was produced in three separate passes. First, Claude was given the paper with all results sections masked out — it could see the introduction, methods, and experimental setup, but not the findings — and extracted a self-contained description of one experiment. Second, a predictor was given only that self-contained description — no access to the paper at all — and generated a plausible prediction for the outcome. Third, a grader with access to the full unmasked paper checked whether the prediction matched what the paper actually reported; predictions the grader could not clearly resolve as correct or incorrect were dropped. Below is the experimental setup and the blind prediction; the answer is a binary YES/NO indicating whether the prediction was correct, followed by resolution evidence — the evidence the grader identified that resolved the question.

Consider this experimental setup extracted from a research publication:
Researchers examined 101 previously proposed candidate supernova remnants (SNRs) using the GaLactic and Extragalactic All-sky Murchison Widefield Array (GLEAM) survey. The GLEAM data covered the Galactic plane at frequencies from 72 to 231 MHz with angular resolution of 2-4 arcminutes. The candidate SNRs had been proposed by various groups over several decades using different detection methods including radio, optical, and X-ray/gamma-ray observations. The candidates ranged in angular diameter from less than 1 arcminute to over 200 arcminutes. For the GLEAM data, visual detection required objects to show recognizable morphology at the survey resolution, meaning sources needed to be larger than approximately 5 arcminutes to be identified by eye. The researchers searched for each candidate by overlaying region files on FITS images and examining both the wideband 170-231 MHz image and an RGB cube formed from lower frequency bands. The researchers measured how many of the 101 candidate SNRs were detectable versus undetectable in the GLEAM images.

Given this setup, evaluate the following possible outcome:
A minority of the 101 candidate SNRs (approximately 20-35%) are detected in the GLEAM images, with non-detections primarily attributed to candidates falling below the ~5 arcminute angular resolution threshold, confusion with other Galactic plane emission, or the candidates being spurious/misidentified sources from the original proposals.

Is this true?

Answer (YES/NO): NO